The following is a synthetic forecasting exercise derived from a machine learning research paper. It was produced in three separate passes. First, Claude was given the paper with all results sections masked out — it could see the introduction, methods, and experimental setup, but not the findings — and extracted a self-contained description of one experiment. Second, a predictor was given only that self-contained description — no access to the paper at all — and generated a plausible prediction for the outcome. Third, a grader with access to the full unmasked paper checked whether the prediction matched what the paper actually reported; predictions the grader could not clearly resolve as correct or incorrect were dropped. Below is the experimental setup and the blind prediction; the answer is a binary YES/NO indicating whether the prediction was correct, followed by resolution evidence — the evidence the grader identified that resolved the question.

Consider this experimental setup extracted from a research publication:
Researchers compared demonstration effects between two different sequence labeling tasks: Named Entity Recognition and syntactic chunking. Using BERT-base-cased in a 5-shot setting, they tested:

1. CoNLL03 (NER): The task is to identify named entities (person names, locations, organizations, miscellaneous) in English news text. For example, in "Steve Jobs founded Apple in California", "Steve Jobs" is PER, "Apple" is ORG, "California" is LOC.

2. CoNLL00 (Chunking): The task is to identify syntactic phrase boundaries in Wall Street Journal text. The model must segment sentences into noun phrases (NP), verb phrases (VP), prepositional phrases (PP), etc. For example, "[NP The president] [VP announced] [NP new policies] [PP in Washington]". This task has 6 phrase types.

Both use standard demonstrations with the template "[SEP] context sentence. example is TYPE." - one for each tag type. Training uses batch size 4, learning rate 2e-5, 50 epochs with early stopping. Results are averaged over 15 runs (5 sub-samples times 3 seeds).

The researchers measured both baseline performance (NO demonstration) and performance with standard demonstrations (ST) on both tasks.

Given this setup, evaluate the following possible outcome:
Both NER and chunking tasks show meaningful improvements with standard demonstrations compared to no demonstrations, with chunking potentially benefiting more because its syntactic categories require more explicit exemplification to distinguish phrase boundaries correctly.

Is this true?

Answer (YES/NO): NO